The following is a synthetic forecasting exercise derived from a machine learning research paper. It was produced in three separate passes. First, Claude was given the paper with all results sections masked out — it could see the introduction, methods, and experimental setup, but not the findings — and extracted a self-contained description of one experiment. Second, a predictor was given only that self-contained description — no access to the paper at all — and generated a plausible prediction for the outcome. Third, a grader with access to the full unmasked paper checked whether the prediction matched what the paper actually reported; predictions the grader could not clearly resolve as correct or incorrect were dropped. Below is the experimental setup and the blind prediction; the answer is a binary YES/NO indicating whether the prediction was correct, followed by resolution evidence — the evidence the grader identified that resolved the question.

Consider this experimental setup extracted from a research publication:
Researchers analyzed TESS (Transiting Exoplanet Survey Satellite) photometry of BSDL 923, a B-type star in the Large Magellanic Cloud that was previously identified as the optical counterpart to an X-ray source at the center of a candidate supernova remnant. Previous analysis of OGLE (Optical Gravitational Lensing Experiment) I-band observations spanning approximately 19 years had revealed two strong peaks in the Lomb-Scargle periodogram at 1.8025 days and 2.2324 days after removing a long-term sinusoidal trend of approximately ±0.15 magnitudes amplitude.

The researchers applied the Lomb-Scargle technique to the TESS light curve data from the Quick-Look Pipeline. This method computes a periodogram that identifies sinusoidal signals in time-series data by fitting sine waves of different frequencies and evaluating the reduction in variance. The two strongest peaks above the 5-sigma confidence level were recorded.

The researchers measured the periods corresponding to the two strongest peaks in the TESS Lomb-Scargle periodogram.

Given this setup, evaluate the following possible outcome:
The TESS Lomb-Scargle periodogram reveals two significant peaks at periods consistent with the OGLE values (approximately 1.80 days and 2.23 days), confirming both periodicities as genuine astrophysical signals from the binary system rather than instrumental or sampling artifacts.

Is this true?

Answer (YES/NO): NO